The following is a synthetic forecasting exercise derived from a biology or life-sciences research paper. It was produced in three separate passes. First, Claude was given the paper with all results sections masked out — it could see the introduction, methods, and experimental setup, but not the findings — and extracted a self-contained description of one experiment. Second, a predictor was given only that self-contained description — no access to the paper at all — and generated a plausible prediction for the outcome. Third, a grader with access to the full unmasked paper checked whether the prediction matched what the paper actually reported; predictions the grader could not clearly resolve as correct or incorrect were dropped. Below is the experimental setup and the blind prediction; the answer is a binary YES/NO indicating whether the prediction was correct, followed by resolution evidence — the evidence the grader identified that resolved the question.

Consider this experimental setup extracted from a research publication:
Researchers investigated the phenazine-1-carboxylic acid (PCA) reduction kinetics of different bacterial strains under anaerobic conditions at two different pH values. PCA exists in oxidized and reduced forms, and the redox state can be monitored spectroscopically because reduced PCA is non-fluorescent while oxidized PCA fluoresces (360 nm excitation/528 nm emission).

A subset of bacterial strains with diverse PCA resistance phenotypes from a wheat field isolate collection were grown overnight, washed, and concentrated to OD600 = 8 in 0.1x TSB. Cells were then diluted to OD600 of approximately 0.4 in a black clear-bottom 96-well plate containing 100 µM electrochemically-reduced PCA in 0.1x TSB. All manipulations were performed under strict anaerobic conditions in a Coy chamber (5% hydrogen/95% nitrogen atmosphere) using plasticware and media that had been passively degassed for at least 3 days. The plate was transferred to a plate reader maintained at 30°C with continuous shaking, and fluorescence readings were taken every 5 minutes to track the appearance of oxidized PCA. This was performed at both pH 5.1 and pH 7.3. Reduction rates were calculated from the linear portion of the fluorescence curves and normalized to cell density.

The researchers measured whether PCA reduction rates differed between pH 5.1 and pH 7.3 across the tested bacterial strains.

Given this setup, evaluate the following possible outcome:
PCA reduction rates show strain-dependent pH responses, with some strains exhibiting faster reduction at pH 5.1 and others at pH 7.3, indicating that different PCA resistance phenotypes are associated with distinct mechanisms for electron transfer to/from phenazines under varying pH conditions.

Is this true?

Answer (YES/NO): NO